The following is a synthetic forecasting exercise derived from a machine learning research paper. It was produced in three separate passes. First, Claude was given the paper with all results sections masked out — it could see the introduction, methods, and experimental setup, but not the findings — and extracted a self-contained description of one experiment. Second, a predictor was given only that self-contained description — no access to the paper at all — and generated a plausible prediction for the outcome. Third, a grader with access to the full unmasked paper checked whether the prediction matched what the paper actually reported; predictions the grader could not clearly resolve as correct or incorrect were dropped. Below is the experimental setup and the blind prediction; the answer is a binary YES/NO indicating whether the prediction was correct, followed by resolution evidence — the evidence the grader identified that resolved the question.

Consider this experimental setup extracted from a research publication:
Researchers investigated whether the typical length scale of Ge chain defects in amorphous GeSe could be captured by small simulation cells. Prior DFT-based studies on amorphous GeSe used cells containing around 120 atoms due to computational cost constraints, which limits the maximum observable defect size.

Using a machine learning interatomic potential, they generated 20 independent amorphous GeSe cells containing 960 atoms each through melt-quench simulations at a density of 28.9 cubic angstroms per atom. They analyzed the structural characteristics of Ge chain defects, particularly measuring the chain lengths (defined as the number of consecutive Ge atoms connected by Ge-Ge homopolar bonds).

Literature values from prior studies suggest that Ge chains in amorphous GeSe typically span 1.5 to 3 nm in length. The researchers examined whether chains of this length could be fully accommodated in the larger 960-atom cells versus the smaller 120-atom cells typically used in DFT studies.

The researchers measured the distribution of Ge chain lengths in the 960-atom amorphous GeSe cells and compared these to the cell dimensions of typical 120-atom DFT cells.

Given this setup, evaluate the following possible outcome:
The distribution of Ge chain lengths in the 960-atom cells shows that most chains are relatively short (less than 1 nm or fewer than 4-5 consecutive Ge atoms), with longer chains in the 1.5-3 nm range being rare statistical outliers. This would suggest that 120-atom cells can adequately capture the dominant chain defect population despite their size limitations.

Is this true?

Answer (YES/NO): NO